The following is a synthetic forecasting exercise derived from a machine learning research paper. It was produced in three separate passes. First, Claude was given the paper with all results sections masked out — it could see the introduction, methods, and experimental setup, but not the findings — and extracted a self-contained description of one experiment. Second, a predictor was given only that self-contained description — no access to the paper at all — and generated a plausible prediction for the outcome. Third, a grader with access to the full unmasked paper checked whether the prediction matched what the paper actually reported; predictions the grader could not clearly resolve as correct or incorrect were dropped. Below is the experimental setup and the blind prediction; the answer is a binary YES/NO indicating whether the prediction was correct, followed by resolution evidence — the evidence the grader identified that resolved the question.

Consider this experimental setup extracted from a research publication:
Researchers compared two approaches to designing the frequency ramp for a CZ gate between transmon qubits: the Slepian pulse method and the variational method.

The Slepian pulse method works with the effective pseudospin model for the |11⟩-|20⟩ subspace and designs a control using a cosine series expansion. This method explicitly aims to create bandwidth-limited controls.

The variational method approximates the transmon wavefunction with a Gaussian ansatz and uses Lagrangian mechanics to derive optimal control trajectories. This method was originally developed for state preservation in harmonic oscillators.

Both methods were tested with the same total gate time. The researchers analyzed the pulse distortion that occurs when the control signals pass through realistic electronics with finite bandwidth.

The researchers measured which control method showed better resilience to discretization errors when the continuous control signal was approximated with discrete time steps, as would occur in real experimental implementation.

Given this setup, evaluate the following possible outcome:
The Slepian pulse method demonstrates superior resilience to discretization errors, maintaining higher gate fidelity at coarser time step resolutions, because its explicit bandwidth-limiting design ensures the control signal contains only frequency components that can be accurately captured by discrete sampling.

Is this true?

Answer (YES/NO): NO